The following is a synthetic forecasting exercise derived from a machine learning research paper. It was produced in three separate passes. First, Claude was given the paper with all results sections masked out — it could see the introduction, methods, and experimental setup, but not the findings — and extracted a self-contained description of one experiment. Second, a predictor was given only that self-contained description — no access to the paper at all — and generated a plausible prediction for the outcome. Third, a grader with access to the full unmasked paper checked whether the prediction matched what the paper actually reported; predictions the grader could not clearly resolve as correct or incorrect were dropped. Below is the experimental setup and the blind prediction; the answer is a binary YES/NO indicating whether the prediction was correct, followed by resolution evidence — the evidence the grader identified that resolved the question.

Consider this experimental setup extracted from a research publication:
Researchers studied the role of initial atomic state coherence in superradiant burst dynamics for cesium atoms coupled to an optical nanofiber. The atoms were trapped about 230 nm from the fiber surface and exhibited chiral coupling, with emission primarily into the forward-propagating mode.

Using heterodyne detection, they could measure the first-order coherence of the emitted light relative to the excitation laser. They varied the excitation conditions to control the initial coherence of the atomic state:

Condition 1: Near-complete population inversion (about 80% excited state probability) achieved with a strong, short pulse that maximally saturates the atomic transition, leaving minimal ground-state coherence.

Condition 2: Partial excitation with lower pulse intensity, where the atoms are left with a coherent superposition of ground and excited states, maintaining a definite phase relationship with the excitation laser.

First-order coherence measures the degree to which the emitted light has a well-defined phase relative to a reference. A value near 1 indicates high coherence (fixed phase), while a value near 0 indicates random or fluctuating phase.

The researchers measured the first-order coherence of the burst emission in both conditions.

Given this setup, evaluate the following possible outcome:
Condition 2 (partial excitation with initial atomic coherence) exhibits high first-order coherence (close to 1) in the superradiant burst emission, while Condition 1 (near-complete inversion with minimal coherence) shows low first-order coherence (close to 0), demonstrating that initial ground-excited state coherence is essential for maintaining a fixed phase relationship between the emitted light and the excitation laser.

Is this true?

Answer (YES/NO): YES